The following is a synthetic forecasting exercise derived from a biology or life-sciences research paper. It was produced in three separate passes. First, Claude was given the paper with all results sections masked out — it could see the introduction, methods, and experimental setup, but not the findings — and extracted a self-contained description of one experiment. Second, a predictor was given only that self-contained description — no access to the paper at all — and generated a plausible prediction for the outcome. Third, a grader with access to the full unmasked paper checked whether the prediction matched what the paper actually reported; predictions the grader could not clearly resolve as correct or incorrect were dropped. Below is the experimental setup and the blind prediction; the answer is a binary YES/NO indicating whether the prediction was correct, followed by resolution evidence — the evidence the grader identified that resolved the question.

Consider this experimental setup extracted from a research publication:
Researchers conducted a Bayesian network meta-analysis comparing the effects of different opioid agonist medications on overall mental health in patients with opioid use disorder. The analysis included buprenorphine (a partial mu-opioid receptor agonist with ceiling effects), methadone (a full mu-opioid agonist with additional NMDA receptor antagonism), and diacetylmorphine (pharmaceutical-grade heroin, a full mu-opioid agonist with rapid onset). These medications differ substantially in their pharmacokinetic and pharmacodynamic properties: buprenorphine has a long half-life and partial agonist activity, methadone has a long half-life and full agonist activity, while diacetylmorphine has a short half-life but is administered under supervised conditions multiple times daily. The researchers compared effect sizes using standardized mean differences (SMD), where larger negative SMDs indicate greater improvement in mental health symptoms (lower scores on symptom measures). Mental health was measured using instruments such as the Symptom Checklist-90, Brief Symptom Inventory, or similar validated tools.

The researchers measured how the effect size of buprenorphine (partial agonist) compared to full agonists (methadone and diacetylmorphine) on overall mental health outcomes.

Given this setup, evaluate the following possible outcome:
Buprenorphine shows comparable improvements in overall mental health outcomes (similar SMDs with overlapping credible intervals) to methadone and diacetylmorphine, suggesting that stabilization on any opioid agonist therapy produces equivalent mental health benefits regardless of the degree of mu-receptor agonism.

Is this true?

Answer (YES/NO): NO